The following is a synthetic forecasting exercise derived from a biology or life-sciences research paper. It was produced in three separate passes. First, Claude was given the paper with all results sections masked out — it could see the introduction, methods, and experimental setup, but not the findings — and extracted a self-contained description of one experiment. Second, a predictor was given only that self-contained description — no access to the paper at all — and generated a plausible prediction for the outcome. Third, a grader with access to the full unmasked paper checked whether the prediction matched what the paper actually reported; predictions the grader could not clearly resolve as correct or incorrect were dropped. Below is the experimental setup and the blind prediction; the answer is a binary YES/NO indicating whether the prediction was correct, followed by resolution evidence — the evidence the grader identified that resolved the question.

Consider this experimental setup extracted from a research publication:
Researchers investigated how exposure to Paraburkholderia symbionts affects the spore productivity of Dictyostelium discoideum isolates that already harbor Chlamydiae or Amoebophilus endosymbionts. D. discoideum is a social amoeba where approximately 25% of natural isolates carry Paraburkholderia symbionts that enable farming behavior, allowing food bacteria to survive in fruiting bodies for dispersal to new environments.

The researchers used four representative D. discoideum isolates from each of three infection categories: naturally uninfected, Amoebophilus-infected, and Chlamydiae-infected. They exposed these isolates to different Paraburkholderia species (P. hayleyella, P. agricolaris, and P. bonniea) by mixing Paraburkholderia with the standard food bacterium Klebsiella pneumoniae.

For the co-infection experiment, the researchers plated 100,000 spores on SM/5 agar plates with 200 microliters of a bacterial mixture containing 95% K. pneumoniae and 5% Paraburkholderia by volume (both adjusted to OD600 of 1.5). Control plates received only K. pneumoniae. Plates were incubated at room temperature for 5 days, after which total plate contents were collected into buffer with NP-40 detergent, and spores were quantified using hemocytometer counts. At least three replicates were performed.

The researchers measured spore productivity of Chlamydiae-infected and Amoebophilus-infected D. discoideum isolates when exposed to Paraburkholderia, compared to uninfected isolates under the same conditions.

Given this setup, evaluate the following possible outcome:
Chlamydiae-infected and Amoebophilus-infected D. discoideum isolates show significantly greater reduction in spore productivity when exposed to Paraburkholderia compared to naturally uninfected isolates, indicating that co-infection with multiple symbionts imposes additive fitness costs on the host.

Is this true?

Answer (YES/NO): NO